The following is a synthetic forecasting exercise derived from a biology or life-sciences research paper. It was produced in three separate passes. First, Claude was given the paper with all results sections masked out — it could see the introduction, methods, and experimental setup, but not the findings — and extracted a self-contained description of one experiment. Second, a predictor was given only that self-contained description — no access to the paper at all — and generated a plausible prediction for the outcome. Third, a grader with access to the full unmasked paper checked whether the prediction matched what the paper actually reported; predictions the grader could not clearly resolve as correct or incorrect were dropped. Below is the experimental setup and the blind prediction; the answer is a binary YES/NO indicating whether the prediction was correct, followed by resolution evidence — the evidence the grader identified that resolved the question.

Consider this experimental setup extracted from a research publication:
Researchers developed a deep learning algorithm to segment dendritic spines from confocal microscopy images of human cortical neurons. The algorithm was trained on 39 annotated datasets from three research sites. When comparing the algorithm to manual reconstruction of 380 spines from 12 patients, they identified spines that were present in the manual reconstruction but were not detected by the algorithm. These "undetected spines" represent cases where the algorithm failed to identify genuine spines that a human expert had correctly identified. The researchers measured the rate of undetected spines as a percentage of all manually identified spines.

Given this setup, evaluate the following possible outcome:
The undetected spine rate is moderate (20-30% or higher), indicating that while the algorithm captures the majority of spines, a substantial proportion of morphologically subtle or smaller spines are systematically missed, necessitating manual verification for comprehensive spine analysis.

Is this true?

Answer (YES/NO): NO